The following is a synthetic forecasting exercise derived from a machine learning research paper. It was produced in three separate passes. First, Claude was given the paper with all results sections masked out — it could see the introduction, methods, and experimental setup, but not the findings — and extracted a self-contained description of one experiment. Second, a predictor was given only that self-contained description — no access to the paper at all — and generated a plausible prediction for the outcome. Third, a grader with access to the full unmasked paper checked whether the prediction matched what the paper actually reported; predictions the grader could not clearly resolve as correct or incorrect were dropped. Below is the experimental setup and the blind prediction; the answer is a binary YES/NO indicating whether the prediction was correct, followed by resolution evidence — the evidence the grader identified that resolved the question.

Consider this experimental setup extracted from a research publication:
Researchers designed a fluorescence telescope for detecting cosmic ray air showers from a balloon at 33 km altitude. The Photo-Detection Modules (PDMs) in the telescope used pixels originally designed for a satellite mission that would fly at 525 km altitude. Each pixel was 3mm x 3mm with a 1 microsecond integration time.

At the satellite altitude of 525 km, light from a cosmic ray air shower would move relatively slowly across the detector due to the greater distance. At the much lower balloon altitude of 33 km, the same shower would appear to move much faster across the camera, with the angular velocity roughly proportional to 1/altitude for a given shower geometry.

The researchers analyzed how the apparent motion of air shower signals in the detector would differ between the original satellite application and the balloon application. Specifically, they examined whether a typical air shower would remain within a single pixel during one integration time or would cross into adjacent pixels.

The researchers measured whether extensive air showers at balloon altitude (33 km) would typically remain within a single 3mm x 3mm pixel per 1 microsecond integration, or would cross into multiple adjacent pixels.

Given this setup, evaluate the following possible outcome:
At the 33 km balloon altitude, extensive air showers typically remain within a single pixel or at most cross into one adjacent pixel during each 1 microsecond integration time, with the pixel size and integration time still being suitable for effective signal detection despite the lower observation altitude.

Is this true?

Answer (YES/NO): NO